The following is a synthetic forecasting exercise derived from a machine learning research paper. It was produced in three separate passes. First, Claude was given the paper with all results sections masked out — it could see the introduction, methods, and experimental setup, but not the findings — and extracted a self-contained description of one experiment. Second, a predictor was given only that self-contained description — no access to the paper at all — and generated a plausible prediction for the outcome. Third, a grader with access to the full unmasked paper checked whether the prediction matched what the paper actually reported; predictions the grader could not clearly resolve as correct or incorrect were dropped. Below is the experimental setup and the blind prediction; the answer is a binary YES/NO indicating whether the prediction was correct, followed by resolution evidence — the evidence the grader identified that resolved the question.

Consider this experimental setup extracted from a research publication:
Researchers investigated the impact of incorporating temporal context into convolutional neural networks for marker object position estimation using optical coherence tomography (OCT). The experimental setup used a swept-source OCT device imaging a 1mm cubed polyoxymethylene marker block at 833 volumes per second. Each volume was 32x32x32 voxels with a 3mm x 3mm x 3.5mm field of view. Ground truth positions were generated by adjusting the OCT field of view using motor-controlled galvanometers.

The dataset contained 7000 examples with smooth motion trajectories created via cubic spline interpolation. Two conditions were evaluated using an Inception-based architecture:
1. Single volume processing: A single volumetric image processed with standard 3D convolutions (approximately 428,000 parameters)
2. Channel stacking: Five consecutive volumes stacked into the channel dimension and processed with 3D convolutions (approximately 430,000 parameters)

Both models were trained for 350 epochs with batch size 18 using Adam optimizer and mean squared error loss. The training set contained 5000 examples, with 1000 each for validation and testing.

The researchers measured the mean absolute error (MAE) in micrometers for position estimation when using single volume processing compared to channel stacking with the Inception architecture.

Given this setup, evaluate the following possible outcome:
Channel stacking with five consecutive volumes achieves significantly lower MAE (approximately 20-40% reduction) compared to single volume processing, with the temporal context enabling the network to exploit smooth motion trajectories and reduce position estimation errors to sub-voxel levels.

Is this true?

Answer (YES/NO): NO